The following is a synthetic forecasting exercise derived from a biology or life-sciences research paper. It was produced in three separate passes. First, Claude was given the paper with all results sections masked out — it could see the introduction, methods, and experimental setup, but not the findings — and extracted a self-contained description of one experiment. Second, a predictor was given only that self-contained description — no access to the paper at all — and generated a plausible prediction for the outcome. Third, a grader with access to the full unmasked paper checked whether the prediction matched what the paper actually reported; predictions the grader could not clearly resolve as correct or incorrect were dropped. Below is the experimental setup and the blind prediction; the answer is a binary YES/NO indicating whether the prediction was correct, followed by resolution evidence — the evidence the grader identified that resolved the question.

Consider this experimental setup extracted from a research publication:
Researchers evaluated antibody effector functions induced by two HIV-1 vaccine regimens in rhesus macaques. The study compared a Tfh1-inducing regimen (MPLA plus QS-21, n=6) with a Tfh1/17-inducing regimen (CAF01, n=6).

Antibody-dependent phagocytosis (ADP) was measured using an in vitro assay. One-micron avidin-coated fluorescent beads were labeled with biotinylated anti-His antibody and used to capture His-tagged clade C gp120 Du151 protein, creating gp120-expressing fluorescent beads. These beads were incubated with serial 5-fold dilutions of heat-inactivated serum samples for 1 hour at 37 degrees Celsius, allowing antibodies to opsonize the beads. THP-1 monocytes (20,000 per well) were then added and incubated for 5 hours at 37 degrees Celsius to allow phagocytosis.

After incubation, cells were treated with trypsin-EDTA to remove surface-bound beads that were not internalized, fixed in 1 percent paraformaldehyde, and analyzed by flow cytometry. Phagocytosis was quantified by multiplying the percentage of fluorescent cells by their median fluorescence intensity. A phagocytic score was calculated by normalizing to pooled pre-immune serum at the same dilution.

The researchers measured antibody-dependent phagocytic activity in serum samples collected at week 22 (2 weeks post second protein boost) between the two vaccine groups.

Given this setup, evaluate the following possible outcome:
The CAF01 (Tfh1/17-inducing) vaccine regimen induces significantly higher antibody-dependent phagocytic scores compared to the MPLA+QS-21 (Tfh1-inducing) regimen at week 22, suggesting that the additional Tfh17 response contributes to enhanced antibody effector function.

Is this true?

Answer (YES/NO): NO